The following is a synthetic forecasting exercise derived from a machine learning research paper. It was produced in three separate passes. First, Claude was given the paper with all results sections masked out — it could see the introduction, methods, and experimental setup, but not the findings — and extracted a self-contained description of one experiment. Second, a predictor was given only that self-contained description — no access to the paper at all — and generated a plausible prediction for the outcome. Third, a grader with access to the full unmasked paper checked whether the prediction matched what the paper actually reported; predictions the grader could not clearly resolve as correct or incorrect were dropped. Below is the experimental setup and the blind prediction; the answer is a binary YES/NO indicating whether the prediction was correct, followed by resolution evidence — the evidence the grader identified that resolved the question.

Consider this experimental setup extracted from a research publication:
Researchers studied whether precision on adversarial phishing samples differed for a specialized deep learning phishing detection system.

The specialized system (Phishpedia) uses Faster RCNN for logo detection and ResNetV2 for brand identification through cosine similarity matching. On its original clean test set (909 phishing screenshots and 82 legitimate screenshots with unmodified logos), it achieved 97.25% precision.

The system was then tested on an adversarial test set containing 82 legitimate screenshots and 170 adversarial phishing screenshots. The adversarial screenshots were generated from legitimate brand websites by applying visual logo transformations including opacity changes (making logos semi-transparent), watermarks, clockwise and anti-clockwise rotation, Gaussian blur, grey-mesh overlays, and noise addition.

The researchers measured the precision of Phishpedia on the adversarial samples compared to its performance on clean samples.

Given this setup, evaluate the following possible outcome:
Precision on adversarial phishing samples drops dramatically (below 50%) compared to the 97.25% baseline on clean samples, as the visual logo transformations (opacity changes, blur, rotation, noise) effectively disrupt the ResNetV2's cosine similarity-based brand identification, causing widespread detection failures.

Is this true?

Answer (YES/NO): NO